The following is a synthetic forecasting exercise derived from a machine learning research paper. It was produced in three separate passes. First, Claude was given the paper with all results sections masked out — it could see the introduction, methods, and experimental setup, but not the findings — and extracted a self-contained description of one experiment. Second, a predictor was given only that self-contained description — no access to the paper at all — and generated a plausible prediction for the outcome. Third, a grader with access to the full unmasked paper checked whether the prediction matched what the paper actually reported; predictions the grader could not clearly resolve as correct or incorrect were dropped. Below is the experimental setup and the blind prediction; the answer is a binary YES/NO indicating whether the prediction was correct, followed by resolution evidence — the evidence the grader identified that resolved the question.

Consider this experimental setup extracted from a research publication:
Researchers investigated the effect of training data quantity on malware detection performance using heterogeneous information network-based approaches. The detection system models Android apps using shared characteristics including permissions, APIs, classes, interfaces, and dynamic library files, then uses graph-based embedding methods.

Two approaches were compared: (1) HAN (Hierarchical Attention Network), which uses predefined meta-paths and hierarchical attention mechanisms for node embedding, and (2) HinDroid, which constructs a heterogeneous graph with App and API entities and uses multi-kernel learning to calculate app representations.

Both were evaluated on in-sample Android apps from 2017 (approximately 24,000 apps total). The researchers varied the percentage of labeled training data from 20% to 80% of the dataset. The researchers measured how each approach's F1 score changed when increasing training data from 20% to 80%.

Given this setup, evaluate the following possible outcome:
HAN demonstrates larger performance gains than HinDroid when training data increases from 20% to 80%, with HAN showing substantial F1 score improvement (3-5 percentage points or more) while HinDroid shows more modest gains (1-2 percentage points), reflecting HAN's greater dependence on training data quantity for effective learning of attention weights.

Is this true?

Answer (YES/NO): NO